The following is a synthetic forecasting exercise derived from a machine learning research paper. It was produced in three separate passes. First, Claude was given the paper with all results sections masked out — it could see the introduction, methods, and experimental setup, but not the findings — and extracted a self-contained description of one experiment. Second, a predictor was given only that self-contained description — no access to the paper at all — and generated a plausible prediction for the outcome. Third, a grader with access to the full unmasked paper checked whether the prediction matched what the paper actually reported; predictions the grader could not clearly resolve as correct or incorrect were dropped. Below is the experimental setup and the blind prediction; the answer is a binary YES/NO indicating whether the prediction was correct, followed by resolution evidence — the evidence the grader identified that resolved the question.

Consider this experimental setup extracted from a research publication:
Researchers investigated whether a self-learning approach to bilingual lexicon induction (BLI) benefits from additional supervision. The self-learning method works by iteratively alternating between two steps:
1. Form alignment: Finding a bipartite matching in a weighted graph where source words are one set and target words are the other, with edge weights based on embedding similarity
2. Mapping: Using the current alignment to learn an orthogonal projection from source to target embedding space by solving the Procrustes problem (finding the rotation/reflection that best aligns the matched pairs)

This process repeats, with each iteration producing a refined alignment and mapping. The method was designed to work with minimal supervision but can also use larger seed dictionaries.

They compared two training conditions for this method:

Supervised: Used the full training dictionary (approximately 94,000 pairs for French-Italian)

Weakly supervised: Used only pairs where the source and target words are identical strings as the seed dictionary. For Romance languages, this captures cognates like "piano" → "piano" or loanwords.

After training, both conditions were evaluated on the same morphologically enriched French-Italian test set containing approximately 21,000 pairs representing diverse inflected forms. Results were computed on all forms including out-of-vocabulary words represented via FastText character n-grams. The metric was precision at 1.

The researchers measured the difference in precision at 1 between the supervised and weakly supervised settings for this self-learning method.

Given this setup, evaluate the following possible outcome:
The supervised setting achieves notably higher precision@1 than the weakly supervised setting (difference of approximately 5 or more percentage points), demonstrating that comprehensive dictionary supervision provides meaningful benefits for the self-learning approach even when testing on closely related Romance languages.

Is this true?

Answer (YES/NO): NO